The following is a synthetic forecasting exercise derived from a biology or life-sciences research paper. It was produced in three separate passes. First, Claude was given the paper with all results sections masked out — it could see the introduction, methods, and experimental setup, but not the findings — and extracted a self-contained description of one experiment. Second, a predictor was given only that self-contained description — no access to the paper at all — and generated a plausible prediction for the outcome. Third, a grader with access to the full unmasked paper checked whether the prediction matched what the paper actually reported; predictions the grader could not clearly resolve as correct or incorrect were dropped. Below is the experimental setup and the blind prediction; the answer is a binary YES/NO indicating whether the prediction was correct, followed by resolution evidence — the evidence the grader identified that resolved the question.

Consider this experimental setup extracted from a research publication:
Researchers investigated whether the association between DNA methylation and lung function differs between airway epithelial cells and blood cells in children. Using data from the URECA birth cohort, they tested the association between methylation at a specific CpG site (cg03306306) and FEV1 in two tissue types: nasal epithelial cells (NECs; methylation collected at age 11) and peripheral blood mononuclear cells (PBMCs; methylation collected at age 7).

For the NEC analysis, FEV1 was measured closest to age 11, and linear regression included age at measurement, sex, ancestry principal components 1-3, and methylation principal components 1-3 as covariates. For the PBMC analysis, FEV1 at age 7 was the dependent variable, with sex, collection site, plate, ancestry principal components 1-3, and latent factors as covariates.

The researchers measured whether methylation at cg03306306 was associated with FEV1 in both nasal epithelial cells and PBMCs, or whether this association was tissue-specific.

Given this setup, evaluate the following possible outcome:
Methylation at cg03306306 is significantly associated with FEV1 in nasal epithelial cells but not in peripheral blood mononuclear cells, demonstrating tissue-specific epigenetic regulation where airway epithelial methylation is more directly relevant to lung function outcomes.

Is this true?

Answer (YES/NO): YES